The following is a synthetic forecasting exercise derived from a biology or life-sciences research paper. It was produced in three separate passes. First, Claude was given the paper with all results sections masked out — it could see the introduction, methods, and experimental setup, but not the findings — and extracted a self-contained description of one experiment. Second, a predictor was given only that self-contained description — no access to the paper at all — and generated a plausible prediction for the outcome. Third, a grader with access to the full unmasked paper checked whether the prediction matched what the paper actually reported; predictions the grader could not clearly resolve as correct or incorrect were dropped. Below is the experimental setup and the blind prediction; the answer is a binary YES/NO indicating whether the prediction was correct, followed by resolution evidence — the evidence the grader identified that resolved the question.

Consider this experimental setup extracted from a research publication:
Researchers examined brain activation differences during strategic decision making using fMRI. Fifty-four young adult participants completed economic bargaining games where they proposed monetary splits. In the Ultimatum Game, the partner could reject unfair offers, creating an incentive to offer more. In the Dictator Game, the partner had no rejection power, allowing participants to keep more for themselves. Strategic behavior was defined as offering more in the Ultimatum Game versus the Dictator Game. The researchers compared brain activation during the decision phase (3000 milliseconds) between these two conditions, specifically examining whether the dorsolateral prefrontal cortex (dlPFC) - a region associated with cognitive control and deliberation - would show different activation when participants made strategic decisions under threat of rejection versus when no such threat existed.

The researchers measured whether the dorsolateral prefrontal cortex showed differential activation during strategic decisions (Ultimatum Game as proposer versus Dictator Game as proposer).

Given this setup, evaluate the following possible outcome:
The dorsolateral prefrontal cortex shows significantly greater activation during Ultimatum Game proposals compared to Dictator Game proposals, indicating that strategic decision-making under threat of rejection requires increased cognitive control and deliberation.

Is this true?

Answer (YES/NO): NO